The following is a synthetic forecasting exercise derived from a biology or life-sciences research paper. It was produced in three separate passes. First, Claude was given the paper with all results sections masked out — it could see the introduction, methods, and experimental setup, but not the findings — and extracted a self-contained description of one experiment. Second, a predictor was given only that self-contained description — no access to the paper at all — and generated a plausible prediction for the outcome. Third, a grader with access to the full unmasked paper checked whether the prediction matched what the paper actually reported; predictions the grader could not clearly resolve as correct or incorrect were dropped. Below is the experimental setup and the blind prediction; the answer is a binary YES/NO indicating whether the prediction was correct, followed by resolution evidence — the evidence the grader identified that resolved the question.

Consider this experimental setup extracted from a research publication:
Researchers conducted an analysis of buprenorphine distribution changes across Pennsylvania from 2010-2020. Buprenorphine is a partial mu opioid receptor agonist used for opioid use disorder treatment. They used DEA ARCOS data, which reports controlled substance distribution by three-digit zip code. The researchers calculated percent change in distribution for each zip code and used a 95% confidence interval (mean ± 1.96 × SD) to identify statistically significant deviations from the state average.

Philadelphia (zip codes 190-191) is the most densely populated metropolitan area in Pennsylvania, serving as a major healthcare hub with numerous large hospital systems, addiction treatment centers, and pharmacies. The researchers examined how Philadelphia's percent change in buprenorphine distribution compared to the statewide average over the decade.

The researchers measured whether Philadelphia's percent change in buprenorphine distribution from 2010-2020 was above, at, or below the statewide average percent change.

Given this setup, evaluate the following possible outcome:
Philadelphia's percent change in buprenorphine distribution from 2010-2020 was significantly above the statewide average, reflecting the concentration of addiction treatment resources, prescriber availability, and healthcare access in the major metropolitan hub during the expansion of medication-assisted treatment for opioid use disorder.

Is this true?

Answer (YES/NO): NO